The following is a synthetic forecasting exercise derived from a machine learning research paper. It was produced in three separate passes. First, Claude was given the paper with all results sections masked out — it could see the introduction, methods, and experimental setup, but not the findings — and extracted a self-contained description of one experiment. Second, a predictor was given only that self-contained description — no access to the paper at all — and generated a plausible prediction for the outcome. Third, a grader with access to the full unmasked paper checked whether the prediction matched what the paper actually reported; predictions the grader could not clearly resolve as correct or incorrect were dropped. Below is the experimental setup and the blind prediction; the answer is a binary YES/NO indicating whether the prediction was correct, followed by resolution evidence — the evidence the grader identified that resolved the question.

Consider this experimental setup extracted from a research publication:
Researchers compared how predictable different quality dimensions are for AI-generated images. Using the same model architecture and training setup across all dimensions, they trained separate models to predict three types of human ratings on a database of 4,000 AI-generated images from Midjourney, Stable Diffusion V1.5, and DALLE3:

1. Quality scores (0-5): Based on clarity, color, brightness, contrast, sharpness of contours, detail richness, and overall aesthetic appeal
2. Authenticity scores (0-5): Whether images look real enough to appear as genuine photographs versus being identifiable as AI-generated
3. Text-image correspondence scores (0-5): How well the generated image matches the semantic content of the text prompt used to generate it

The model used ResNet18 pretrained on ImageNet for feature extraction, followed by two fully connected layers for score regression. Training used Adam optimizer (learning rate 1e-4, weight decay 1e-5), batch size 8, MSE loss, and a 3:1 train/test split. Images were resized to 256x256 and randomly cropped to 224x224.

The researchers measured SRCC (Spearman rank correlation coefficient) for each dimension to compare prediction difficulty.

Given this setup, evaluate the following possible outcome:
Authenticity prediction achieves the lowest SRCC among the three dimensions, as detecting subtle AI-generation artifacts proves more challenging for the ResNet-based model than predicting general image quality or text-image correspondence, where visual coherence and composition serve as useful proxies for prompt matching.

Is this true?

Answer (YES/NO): YES